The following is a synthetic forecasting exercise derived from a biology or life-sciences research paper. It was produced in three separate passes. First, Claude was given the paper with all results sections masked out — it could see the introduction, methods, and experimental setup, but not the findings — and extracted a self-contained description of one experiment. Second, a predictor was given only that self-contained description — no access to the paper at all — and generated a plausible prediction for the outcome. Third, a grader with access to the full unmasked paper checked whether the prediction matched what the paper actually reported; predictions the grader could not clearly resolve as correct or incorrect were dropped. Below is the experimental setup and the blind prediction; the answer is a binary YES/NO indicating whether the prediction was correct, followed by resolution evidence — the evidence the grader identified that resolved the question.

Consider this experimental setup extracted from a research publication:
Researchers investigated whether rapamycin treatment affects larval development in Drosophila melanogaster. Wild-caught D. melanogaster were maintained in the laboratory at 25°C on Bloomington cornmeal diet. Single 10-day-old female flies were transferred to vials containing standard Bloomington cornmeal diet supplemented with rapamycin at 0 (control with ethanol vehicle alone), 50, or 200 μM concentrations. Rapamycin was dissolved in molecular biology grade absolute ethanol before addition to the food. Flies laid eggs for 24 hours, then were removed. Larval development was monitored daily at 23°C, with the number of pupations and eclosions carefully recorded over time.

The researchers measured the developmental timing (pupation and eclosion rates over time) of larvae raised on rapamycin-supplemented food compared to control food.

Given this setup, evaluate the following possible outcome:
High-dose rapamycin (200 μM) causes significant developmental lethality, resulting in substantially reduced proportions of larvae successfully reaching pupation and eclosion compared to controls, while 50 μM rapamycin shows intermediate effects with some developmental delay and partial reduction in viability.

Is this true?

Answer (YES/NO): YES